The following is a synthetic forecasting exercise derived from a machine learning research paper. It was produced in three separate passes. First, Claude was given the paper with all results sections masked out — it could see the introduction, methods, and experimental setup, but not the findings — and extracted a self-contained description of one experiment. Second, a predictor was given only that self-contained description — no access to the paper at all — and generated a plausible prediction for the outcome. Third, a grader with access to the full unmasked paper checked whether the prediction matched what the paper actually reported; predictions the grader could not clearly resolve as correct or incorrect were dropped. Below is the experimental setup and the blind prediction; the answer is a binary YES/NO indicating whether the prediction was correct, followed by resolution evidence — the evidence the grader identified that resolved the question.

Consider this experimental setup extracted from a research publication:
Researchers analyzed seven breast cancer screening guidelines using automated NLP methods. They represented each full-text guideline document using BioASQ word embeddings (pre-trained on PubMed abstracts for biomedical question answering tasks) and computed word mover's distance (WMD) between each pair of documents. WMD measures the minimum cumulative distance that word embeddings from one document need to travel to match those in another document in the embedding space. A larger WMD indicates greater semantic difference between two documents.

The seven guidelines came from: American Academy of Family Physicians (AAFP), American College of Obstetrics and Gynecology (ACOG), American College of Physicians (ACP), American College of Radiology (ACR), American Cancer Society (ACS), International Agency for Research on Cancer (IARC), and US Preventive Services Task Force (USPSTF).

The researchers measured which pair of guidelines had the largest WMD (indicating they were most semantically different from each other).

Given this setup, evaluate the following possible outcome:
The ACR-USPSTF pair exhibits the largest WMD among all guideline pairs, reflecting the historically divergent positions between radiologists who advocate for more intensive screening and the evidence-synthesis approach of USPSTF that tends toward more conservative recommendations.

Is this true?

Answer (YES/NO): NO